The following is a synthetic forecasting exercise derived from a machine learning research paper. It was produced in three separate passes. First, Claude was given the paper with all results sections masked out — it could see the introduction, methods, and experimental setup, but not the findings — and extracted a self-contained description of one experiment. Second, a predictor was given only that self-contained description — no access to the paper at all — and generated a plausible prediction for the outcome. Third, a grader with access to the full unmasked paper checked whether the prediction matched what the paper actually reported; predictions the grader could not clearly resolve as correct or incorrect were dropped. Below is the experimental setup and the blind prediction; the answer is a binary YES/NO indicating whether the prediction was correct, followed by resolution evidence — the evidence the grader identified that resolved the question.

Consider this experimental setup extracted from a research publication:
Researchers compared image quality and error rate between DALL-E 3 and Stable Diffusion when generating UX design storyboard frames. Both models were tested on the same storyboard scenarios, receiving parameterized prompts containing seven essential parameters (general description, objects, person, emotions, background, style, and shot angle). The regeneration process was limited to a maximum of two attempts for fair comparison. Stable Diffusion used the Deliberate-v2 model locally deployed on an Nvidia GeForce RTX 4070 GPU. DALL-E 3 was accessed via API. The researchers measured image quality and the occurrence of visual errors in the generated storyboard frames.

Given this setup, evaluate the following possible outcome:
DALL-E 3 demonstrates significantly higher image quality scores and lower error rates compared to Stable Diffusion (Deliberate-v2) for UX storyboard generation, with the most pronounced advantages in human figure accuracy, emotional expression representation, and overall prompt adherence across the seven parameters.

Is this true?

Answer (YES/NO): NO